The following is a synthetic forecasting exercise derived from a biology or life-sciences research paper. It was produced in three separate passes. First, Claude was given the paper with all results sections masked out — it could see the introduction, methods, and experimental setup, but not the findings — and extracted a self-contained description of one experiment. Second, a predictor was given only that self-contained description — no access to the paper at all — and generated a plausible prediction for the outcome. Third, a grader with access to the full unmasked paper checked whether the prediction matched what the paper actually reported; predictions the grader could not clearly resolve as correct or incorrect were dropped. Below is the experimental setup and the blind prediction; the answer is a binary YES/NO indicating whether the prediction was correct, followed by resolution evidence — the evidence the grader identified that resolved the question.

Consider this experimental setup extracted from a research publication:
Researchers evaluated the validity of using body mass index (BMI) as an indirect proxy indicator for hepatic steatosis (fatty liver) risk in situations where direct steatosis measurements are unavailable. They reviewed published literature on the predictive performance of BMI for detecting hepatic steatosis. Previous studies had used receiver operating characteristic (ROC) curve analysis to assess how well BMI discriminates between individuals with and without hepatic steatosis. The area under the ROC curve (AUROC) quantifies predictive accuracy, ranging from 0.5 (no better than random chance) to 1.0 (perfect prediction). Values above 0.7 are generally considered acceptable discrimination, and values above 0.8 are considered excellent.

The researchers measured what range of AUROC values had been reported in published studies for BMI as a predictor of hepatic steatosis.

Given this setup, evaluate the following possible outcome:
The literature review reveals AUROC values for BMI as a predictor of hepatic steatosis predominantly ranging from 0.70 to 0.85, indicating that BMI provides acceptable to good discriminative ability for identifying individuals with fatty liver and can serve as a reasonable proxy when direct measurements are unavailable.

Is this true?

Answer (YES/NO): YES